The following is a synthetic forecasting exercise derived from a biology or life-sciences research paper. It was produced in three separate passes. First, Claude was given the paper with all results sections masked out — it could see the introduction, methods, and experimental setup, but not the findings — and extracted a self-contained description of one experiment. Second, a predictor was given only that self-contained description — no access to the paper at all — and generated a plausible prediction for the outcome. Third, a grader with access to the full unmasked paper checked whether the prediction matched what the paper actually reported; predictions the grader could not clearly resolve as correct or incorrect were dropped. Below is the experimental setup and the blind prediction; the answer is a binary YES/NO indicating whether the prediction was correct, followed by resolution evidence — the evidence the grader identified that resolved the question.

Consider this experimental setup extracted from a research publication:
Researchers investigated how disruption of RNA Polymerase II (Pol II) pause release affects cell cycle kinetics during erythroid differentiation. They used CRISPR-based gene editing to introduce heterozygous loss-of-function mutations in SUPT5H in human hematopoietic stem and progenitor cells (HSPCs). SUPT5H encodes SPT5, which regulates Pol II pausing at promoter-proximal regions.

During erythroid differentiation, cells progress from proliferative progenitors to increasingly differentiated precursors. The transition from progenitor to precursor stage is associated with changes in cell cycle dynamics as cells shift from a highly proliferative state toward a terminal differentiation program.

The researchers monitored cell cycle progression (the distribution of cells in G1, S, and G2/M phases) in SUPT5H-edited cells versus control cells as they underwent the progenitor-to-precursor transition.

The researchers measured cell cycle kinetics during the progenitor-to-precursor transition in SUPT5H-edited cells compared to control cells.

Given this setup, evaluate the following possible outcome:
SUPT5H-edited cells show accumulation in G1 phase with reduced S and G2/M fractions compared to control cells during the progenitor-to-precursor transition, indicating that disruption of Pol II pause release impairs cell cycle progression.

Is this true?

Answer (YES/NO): YES